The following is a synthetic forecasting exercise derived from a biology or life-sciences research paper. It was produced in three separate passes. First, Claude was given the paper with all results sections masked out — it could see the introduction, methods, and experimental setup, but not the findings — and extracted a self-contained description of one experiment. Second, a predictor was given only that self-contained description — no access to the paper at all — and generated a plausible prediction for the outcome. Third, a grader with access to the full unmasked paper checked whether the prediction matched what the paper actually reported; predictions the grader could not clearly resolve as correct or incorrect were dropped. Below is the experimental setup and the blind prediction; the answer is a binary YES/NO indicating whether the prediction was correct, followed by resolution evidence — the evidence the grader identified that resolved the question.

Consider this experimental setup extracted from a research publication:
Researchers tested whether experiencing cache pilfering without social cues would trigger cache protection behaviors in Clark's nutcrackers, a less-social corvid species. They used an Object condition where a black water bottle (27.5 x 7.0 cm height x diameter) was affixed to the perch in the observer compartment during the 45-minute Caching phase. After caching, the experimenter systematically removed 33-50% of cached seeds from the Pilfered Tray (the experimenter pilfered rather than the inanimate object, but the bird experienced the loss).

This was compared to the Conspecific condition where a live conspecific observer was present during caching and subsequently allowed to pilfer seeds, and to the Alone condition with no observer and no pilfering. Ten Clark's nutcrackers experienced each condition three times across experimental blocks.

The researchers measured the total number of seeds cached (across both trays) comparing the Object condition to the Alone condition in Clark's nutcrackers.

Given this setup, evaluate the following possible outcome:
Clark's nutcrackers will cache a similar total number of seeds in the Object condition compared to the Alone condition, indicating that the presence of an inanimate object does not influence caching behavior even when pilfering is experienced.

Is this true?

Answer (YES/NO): YES